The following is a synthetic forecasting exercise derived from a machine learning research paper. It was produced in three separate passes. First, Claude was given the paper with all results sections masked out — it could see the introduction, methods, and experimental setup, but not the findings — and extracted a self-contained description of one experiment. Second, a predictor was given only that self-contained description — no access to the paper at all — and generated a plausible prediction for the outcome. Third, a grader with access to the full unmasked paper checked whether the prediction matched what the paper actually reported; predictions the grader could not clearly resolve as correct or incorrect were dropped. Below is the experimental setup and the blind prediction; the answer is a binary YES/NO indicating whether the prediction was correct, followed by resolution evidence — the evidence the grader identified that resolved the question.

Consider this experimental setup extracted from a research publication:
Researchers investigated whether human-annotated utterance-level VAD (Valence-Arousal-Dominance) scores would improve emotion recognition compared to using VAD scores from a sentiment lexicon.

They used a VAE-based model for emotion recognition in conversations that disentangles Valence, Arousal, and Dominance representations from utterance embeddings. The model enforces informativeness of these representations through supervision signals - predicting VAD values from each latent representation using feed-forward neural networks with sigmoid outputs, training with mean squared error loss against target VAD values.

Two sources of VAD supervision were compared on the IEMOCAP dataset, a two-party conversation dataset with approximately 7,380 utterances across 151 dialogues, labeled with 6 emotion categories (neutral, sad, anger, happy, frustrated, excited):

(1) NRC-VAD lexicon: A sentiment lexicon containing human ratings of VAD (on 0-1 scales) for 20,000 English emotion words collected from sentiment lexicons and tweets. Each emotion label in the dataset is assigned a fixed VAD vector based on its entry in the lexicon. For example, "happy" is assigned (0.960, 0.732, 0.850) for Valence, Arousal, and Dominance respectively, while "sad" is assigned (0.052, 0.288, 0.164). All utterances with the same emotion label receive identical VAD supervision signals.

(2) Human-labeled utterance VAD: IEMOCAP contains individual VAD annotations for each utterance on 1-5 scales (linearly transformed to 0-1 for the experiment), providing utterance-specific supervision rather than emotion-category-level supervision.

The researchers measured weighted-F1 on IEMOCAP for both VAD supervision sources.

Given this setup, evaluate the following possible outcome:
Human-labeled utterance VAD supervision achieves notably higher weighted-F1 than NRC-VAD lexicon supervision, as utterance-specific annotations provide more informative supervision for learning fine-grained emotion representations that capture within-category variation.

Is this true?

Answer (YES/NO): NO